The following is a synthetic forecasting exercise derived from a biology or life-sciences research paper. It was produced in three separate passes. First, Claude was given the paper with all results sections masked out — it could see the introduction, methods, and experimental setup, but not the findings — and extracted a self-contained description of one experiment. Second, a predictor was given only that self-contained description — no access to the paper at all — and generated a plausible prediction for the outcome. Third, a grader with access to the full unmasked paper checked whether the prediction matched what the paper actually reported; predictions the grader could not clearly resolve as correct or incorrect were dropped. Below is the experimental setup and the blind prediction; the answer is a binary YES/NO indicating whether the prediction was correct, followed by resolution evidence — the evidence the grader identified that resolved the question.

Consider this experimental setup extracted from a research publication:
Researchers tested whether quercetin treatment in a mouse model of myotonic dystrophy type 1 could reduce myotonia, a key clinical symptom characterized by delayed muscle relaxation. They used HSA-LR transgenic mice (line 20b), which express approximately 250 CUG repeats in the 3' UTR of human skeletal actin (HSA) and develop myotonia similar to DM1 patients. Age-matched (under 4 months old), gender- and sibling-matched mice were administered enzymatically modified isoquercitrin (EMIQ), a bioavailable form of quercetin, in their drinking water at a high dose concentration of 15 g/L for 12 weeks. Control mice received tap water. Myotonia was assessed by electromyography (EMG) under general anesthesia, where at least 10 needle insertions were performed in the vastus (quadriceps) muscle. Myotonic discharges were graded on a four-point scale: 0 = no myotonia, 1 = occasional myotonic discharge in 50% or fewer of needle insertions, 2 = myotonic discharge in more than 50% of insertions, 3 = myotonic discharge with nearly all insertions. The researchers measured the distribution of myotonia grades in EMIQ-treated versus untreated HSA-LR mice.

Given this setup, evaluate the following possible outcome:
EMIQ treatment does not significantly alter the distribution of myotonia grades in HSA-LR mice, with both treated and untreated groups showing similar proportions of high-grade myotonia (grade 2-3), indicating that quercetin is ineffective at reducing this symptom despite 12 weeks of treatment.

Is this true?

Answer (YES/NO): NO